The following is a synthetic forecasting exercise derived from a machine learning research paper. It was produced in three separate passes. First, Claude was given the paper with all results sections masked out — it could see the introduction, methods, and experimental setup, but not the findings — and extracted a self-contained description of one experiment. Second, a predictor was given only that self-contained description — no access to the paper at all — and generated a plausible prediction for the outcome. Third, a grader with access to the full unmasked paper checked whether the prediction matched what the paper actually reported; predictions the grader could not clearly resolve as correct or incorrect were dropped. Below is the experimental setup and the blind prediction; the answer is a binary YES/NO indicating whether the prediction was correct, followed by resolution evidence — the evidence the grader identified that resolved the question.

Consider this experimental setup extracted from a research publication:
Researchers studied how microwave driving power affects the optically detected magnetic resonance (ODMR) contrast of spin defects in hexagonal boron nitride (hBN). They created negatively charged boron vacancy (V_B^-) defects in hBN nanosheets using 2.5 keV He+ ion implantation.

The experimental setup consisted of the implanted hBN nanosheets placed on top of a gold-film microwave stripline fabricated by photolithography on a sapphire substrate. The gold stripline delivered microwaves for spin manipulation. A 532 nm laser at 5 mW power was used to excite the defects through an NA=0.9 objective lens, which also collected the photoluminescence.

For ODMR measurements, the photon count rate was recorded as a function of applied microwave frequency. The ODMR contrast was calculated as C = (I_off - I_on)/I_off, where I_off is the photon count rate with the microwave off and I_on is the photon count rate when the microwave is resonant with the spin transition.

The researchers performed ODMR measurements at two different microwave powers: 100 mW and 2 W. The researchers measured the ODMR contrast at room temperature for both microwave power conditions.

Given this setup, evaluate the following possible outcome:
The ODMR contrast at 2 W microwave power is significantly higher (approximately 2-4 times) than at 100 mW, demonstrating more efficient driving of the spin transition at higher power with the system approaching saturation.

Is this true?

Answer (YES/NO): YES